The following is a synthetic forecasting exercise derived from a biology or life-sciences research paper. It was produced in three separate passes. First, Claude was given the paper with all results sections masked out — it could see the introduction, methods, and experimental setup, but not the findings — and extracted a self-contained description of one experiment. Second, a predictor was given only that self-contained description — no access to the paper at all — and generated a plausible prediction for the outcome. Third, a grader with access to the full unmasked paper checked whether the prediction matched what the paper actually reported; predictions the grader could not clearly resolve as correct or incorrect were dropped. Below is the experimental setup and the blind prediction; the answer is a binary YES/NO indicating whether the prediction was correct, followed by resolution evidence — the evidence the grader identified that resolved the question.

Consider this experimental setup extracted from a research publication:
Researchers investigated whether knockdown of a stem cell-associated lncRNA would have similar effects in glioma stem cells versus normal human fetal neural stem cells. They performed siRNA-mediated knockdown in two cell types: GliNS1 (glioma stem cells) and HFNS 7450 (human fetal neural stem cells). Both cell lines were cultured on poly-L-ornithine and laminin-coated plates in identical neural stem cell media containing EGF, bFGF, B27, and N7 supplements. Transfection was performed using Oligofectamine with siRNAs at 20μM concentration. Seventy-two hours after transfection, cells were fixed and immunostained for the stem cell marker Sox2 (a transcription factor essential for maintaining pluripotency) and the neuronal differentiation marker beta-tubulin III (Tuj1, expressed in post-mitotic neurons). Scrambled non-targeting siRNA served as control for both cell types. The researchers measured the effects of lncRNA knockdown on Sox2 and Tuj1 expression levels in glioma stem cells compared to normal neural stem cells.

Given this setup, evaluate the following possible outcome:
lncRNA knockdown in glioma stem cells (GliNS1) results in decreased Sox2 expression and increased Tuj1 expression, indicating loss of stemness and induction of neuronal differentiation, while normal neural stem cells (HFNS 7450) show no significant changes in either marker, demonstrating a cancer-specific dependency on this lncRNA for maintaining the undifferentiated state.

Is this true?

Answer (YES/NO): NO